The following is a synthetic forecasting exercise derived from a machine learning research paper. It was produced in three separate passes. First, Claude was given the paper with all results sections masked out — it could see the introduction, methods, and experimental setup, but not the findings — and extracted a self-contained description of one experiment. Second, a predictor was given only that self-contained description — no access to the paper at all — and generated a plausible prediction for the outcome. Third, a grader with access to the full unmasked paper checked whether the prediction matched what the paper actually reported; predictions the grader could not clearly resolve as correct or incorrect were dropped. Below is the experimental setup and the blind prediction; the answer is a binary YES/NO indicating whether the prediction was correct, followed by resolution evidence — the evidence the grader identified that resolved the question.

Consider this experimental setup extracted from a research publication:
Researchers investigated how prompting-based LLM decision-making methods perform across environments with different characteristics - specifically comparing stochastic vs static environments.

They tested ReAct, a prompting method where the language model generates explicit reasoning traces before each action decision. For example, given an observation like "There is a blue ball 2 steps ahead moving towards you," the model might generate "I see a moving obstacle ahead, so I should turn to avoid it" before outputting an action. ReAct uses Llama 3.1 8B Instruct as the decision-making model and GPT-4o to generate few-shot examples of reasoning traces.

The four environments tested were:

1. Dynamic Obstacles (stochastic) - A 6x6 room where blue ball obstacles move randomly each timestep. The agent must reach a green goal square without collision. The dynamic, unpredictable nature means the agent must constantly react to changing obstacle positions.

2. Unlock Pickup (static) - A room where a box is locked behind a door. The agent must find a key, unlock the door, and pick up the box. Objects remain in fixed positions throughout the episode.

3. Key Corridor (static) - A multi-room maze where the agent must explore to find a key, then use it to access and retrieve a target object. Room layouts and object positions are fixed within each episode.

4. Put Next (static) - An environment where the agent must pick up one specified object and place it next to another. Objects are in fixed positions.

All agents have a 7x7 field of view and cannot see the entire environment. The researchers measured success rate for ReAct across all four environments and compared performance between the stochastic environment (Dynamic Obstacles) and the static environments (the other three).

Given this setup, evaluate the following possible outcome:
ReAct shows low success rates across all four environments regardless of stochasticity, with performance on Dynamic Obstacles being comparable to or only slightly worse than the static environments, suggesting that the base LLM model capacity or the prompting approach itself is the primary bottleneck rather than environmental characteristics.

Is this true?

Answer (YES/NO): NO